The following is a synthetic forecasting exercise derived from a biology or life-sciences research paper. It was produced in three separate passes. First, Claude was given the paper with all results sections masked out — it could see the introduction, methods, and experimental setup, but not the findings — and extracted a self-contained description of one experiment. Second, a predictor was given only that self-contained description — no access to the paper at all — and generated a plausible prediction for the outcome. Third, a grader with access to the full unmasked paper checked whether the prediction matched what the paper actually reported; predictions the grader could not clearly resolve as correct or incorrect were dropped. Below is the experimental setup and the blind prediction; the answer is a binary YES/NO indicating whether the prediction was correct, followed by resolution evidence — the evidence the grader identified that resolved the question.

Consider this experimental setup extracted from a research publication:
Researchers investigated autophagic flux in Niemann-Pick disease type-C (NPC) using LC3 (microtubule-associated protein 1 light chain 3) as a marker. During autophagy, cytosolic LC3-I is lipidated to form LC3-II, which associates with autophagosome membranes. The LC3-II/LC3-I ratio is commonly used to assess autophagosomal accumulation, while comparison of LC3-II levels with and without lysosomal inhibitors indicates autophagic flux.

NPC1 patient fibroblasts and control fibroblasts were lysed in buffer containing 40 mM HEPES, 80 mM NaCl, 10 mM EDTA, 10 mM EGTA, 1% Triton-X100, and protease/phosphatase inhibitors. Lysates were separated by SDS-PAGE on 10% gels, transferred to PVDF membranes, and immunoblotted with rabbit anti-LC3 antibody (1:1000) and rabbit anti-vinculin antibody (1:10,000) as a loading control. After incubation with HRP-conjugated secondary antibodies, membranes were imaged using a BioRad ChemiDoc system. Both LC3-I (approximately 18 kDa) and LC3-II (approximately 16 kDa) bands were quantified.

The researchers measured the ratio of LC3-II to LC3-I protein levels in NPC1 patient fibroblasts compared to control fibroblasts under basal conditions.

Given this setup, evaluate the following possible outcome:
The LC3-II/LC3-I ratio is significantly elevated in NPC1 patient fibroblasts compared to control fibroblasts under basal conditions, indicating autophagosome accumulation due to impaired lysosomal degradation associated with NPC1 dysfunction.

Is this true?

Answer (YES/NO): YES